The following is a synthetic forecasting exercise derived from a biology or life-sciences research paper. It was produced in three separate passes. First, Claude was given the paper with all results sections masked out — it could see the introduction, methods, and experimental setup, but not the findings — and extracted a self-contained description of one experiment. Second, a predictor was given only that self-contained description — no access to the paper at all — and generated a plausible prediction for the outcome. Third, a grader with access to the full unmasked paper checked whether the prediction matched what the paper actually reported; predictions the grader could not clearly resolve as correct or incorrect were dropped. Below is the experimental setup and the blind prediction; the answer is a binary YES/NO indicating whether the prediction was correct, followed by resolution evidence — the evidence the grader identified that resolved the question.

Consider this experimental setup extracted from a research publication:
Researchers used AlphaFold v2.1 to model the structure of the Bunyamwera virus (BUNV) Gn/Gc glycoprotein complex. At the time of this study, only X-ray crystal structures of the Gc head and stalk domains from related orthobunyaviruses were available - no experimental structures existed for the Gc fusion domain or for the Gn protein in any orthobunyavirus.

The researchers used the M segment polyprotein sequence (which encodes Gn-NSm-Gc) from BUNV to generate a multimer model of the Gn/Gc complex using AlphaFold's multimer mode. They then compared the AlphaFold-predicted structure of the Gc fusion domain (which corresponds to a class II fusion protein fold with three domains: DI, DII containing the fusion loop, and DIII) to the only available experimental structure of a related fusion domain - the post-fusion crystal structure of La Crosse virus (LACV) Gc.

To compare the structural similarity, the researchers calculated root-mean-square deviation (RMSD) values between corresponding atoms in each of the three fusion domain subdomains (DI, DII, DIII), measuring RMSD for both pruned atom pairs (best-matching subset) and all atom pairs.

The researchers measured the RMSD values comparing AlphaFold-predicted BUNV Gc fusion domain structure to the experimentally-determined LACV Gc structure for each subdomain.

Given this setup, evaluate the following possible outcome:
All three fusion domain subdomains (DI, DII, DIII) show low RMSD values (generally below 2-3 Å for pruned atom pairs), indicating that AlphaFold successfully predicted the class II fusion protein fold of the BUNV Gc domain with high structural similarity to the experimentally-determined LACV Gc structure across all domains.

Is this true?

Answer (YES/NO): YES